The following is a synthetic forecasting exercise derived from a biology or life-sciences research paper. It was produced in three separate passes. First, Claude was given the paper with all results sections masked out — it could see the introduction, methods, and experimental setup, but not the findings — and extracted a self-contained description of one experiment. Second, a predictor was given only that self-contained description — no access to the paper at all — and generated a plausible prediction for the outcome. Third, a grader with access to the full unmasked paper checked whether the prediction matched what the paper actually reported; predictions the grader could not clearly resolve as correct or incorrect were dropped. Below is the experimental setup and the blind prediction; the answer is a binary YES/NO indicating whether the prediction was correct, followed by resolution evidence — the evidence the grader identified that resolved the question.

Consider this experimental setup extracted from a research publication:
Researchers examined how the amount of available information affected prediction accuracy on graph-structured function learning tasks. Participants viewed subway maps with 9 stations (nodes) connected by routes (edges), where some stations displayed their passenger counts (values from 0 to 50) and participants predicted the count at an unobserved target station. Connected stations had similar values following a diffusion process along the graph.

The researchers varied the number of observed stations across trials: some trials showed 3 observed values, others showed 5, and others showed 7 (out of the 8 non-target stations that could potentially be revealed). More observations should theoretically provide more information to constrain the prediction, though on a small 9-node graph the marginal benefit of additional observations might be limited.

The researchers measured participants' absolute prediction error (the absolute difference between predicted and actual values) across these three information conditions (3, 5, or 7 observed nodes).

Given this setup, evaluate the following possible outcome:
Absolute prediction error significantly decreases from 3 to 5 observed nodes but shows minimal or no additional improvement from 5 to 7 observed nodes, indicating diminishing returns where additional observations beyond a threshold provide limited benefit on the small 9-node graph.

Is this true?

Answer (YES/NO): NO